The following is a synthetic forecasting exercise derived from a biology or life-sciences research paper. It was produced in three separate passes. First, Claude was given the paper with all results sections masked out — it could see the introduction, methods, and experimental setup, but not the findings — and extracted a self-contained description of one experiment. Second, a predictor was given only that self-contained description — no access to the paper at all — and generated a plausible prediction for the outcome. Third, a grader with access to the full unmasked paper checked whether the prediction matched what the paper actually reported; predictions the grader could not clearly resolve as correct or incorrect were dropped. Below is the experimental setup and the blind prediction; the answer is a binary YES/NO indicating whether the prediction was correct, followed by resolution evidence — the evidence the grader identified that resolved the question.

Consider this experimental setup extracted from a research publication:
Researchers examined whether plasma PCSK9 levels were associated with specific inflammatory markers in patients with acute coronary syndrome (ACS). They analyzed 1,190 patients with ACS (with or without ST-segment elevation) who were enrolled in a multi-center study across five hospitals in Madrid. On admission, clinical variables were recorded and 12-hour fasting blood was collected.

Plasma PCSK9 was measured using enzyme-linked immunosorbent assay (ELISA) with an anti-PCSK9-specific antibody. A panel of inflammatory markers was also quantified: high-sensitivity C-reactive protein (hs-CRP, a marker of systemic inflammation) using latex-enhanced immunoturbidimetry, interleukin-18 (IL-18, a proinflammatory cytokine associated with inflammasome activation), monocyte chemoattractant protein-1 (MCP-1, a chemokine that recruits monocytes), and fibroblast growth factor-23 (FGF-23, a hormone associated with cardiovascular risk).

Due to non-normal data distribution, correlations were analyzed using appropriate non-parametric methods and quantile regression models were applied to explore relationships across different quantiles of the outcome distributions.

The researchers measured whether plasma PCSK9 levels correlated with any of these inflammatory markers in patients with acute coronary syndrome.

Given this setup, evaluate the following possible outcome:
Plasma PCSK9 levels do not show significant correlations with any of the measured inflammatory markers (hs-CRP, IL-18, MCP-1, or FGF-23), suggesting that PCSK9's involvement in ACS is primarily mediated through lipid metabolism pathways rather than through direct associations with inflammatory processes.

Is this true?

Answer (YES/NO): NO